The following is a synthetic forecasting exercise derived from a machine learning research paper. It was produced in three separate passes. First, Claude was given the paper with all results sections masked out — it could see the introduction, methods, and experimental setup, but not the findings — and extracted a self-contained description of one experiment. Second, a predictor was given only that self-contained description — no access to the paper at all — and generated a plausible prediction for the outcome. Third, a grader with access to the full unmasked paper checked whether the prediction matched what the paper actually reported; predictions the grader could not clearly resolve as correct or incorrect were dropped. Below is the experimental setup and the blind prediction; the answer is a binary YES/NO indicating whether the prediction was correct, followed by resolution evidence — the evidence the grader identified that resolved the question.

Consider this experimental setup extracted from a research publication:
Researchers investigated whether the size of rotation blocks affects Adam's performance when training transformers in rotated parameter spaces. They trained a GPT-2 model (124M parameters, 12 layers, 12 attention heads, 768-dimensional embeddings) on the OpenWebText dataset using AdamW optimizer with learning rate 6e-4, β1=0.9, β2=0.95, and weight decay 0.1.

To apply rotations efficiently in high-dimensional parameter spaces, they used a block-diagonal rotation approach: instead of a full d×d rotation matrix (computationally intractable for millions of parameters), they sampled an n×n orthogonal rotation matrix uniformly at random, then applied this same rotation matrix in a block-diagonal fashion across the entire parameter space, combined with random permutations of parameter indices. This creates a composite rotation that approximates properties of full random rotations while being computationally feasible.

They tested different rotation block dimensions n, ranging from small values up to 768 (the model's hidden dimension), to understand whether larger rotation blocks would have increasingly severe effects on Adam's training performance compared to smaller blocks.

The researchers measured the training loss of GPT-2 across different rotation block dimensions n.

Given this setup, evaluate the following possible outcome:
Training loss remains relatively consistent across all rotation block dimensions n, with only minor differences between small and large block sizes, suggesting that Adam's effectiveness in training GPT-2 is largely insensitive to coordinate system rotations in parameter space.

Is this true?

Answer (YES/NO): NO